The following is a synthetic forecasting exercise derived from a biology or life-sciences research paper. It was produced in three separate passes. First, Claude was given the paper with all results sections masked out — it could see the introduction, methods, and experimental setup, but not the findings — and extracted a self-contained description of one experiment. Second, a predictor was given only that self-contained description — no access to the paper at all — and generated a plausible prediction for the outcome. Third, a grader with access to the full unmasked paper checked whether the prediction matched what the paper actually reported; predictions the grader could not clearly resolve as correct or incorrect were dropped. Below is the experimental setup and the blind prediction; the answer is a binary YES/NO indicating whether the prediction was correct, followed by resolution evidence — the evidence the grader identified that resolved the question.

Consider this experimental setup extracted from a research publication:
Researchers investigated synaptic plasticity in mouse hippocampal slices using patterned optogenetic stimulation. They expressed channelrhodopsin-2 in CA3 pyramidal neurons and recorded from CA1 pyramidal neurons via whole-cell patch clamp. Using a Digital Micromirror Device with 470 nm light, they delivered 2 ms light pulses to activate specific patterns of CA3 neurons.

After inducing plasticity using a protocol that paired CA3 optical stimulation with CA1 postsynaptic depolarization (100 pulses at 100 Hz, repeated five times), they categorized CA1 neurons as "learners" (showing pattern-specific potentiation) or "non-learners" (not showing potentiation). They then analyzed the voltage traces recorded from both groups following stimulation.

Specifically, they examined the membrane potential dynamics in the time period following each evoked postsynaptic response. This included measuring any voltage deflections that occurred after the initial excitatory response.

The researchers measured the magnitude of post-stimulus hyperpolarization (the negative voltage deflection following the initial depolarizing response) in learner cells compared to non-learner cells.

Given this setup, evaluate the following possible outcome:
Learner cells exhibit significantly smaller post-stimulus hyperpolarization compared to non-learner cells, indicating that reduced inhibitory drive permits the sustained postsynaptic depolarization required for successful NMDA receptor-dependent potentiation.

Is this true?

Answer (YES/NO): NO